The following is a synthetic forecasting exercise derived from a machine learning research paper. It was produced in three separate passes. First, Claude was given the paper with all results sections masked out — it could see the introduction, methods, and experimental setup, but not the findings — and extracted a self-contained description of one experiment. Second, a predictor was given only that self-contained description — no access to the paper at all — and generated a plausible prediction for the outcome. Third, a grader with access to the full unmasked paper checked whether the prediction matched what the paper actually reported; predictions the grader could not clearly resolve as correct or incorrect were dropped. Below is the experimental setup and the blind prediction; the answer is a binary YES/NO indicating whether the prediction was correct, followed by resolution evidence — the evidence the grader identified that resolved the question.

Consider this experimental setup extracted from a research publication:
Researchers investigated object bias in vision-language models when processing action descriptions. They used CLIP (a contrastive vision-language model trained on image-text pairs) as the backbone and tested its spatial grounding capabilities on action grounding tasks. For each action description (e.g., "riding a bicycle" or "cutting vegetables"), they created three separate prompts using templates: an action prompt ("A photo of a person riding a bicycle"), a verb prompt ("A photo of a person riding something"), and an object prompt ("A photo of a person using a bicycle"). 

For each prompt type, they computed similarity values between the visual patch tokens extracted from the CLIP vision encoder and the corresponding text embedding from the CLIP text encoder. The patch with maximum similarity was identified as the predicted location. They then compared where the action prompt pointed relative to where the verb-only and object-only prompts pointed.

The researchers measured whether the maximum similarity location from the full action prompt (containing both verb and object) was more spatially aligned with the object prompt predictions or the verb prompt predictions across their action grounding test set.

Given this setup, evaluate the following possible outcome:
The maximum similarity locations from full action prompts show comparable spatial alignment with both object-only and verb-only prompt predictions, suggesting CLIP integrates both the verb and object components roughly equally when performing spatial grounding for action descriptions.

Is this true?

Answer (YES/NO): NO